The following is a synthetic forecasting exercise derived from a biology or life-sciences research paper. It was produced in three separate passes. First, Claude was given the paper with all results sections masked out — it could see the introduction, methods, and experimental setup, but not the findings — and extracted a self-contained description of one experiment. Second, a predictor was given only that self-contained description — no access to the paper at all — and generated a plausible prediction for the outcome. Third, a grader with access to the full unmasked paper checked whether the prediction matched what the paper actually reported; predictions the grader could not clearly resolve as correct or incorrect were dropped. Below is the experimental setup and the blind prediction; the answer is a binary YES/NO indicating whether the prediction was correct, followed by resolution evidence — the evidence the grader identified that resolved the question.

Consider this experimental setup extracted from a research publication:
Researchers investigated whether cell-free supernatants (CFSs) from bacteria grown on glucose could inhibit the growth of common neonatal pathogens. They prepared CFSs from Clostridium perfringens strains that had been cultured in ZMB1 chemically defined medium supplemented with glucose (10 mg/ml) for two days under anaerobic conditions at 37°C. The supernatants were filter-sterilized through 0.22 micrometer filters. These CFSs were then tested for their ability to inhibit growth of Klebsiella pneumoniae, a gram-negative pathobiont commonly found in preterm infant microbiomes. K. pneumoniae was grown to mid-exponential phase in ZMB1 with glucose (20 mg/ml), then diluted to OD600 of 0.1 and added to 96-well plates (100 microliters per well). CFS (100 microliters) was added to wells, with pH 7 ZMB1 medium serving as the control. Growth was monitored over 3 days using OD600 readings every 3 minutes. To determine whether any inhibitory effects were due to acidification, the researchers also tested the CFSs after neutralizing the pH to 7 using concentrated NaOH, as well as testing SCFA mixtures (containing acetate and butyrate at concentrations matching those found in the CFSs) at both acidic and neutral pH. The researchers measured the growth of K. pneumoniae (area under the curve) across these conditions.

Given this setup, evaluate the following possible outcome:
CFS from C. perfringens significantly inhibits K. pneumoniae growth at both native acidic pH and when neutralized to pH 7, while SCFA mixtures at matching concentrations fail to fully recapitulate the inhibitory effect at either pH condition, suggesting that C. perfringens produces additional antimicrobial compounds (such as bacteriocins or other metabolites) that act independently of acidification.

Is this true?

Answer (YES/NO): NO